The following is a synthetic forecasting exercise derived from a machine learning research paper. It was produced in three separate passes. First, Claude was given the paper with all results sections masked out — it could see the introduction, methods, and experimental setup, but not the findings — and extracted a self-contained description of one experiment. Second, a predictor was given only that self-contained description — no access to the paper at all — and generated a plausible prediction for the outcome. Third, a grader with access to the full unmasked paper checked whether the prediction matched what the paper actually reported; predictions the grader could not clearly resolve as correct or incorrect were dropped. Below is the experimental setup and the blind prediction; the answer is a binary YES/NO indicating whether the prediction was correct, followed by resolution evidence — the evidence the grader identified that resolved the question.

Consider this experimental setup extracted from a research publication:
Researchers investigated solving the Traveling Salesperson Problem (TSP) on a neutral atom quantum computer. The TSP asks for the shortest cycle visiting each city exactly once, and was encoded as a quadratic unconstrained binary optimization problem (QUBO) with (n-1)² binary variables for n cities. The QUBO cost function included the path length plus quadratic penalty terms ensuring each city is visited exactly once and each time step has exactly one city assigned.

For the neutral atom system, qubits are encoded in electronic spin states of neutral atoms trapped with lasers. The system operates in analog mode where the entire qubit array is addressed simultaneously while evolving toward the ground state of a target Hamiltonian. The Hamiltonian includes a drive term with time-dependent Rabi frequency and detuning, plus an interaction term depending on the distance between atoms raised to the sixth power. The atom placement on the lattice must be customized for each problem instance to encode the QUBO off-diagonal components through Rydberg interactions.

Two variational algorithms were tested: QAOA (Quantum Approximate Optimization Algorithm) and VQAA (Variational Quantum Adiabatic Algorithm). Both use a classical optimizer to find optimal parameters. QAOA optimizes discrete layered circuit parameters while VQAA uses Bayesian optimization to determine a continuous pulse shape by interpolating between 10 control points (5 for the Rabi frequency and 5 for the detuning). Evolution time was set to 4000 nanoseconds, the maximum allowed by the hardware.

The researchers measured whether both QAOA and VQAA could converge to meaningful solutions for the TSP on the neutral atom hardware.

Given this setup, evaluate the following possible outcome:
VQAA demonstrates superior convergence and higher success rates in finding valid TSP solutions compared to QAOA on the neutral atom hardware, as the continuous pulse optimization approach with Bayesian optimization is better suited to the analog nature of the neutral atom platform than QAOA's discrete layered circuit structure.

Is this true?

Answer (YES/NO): YES